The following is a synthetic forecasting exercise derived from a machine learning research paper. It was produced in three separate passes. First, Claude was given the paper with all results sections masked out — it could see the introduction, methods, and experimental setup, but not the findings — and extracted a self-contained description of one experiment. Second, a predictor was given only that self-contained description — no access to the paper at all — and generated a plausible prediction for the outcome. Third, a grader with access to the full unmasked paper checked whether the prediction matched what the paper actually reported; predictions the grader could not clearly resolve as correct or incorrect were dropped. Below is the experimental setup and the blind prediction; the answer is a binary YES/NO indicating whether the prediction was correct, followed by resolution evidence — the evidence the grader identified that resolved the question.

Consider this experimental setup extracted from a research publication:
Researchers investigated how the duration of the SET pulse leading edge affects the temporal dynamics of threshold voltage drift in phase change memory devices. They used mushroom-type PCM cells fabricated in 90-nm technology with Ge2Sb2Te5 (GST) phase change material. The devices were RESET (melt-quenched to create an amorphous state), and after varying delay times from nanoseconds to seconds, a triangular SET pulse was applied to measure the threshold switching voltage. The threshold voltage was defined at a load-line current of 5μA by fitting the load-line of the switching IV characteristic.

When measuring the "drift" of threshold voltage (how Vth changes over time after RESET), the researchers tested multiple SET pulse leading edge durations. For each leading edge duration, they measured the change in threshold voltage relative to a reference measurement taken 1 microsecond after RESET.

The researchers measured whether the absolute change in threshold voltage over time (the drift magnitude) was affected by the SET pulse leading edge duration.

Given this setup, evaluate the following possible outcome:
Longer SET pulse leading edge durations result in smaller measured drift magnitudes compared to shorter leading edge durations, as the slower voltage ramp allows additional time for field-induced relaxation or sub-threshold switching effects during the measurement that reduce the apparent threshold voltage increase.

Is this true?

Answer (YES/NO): NO